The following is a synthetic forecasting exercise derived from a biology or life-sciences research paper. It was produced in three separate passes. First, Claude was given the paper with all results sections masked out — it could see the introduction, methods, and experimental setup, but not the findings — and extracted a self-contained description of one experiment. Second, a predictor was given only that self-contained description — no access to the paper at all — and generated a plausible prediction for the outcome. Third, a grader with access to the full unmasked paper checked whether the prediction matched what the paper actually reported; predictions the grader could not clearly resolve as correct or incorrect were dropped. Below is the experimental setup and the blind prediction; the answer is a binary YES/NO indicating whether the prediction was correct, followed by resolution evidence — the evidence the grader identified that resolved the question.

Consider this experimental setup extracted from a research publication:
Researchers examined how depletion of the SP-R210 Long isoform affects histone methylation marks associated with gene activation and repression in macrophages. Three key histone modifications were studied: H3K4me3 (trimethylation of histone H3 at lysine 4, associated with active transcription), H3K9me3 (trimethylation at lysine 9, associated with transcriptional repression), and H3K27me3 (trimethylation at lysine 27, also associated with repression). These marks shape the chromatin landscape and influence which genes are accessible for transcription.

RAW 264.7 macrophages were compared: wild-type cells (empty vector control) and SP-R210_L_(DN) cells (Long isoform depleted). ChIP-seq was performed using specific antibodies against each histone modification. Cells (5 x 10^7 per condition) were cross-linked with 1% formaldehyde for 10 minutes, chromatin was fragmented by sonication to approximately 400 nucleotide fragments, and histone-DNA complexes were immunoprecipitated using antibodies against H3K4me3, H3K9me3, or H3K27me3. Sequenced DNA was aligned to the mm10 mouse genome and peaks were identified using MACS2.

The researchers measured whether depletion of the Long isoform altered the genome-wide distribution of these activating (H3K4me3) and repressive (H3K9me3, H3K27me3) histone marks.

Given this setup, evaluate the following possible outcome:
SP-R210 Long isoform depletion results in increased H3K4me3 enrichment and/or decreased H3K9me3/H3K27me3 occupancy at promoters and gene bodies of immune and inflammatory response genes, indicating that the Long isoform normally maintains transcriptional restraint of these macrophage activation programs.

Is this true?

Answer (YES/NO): NO